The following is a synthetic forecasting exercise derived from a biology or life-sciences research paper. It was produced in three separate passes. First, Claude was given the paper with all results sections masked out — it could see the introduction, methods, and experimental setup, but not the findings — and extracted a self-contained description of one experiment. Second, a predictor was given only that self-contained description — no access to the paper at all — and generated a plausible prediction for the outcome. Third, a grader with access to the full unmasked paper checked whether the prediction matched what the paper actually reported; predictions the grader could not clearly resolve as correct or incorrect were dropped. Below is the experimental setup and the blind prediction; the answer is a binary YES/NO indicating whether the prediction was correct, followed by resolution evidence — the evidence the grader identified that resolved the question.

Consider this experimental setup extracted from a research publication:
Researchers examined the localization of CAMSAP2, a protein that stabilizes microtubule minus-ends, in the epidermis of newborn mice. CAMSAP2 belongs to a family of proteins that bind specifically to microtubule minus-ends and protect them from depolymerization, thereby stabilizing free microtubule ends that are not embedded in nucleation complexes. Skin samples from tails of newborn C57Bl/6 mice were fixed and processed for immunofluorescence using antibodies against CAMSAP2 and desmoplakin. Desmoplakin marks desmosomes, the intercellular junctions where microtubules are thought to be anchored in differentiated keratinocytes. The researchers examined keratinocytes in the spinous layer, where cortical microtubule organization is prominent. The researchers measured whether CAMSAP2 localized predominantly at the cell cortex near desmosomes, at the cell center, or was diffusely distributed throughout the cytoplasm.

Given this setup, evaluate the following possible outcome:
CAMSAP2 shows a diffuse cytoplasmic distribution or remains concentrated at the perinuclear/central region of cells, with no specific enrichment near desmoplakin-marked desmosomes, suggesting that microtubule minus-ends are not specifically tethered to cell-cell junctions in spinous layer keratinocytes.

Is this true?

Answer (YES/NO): NO